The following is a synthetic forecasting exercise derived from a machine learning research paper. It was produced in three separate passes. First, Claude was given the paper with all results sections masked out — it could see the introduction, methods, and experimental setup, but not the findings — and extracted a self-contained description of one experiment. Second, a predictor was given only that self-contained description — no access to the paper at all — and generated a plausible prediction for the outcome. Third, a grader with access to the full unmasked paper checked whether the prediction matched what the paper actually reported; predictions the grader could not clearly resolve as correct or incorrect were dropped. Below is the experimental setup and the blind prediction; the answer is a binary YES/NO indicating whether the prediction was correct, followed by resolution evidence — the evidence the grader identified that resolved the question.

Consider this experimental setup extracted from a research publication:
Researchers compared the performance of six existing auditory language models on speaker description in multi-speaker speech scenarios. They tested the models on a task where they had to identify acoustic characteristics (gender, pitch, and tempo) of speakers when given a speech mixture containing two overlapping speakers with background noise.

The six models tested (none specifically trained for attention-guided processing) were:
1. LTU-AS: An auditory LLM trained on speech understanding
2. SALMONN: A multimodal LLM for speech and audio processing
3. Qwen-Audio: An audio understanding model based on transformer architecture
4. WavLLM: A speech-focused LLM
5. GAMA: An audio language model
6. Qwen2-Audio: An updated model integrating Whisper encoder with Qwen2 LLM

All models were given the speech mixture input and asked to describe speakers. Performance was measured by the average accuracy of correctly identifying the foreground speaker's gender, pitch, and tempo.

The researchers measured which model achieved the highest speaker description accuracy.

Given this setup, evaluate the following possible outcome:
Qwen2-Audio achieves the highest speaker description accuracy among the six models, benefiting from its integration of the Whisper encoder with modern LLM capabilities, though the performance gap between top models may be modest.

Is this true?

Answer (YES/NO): NO